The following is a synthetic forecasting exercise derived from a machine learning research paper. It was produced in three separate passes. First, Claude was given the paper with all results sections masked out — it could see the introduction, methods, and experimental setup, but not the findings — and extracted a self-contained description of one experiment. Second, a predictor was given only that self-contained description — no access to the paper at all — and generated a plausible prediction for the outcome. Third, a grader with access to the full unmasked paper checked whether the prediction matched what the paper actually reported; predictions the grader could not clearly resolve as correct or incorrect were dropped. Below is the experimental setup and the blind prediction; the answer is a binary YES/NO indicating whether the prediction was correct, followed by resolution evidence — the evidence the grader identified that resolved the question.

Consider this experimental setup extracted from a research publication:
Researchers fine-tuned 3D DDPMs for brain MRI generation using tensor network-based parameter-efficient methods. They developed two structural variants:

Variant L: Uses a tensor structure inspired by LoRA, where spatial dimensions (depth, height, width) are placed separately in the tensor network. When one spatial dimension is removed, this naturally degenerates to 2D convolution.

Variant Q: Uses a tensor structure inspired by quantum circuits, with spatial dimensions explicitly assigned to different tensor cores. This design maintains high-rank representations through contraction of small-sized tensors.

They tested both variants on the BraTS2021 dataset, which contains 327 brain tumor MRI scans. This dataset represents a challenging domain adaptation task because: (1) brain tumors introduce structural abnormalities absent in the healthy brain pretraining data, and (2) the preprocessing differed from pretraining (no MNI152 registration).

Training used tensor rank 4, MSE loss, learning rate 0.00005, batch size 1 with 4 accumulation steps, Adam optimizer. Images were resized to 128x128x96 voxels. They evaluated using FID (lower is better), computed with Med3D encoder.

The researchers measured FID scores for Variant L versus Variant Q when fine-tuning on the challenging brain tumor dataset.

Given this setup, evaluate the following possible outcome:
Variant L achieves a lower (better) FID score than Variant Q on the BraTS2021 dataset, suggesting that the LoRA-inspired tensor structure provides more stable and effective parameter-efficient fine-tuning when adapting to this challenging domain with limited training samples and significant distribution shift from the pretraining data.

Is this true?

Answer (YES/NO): YES